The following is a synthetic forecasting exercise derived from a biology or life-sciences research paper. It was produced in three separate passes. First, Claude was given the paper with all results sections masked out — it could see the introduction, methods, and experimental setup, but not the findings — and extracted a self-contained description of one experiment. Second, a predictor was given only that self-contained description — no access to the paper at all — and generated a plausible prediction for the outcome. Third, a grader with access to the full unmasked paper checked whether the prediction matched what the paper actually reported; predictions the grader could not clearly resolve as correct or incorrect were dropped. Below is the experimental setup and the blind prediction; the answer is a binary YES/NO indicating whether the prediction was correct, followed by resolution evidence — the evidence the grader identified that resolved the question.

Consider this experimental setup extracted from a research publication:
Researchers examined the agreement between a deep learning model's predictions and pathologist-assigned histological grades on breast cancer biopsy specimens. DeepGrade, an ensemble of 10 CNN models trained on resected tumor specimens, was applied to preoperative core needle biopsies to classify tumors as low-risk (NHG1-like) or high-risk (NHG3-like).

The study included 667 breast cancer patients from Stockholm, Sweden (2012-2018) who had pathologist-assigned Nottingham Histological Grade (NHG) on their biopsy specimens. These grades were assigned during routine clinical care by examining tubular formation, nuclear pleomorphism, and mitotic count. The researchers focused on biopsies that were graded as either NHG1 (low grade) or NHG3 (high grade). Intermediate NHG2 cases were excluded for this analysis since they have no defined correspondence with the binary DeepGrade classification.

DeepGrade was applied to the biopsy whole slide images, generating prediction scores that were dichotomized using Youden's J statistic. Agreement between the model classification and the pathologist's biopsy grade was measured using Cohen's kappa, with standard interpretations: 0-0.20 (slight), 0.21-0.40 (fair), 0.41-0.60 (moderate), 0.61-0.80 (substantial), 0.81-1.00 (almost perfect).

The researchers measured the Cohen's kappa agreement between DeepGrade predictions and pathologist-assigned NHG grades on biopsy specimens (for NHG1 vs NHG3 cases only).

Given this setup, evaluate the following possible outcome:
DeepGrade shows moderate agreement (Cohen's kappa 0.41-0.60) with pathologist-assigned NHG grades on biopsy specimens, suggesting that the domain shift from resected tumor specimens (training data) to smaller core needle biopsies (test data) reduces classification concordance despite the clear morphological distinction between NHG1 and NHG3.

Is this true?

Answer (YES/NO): NO